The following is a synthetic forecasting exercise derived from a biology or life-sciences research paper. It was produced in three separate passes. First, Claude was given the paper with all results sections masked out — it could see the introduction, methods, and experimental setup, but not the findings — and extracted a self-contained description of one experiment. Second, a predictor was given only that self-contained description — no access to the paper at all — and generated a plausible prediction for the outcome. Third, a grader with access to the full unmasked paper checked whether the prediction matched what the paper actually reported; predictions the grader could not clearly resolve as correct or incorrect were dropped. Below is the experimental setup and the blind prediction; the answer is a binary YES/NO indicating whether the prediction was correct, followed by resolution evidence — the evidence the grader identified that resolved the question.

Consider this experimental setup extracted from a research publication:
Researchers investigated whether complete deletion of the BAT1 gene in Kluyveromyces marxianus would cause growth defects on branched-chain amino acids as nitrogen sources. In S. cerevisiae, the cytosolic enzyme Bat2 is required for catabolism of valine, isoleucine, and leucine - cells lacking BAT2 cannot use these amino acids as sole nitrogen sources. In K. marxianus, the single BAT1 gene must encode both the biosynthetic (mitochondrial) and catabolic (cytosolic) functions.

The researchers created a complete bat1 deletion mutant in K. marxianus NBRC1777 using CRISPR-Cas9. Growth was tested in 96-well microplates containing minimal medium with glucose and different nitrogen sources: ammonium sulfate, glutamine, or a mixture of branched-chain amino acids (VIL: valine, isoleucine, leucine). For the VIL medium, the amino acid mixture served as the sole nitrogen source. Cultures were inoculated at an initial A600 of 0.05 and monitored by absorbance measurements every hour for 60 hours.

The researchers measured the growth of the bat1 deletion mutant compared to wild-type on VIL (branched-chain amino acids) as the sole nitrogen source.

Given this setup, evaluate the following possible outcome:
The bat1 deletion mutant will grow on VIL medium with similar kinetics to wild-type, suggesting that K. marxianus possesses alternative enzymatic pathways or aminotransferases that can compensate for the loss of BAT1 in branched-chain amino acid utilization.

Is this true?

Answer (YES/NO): NO